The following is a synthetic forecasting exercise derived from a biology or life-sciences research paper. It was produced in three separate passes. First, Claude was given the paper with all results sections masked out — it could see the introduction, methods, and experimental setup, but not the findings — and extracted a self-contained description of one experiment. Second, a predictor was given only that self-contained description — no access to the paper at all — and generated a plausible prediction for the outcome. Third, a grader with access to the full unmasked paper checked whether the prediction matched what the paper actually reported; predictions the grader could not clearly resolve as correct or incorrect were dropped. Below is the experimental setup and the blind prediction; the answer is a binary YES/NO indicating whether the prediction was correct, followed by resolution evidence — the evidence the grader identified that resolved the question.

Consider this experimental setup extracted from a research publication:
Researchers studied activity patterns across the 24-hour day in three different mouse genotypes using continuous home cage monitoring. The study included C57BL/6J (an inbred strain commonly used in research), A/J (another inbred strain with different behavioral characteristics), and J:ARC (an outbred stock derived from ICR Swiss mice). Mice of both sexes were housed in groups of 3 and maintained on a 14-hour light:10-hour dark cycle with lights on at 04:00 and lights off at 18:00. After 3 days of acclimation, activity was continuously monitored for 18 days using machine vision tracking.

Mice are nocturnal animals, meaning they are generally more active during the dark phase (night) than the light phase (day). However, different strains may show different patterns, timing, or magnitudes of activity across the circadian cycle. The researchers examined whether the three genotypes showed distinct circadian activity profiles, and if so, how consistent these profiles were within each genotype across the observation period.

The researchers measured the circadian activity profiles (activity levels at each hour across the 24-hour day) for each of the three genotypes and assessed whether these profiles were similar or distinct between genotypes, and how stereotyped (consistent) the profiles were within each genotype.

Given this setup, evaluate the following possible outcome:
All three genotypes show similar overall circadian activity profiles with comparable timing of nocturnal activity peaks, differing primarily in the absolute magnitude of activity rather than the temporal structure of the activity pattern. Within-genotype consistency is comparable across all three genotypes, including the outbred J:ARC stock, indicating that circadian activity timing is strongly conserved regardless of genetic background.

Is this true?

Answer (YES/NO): NO